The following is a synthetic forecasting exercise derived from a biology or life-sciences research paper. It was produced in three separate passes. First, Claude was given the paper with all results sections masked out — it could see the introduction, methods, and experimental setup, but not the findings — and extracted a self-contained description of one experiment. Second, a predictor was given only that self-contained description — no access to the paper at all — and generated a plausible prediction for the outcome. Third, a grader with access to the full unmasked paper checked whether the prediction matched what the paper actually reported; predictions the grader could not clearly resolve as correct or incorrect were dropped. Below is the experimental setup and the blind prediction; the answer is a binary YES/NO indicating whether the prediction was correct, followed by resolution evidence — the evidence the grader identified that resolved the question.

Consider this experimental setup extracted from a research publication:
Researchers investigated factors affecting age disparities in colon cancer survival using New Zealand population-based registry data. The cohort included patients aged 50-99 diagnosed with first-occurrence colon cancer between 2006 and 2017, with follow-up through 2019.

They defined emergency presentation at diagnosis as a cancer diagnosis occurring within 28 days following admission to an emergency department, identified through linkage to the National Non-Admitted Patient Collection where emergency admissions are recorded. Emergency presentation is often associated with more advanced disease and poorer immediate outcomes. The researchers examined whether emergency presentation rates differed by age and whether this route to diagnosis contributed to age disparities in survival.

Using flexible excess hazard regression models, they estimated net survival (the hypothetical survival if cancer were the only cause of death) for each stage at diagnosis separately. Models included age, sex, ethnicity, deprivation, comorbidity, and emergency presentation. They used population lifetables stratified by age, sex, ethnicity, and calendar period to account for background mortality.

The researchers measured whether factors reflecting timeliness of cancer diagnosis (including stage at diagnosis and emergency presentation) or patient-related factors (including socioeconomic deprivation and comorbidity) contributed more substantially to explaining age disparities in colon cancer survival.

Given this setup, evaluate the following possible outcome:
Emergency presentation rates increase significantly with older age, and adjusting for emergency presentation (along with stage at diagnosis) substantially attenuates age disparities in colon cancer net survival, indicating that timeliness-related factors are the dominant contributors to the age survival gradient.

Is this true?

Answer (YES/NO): YES